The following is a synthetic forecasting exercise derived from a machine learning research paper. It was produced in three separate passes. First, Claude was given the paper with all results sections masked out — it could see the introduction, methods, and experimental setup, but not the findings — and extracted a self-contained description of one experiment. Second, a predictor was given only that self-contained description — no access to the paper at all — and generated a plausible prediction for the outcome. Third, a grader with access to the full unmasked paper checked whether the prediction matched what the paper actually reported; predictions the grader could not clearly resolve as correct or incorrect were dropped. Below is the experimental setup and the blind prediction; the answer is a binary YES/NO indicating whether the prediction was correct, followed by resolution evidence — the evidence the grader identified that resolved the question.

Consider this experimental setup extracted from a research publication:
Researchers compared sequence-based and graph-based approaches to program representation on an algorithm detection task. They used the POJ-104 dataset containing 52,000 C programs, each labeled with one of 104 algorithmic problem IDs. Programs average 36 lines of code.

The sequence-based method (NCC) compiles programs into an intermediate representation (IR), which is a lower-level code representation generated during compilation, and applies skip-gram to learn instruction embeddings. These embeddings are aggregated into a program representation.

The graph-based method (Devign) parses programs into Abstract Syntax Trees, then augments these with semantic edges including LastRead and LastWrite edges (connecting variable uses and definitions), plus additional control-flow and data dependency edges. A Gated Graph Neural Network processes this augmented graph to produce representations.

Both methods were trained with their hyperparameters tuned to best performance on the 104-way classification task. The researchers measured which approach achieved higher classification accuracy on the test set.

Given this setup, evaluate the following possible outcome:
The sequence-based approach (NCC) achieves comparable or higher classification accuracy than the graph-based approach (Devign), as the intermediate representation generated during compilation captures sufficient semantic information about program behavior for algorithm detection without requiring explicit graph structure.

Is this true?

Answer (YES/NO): YES